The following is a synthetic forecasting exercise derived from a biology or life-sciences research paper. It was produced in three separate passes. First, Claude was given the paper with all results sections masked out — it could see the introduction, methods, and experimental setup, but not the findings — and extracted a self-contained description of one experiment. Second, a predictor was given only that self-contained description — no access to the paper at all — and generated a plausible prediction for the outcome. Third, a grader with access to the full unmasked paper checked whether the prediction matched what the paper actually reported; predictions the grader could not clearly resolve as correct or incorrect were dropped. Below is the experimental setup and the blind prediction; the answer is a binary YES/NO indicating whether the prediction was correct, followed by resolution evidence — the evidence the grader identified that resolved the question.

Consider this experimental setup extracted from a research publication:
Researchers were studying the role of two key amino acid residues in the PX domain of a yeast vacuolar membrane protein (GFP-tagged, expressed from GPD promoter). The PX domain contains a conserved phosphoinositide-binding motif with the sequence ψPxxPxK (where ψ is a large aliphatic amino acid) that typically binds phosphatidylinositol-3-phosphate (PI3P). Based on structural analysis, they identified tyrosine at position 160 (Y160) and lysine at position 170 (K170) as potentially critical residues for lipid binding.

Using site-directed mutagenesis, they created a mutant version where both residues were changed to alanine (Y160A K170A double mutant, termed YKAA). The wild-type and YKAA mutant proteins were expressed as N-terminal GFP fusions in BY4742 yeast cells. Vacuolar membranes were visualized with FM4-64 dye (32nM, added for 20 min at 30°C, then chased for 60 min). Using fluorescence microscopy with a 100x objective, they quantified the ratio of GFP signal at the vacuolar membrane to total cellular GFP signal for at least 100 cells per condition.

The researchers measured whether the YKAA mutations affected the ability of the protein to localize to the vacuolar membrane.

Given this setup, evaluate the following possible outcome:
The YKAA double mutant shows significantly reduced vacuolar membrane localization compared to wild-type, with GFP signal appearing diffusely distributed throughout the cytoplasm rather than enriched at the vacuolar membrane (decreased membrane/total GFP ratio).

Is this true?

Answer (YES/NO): YES